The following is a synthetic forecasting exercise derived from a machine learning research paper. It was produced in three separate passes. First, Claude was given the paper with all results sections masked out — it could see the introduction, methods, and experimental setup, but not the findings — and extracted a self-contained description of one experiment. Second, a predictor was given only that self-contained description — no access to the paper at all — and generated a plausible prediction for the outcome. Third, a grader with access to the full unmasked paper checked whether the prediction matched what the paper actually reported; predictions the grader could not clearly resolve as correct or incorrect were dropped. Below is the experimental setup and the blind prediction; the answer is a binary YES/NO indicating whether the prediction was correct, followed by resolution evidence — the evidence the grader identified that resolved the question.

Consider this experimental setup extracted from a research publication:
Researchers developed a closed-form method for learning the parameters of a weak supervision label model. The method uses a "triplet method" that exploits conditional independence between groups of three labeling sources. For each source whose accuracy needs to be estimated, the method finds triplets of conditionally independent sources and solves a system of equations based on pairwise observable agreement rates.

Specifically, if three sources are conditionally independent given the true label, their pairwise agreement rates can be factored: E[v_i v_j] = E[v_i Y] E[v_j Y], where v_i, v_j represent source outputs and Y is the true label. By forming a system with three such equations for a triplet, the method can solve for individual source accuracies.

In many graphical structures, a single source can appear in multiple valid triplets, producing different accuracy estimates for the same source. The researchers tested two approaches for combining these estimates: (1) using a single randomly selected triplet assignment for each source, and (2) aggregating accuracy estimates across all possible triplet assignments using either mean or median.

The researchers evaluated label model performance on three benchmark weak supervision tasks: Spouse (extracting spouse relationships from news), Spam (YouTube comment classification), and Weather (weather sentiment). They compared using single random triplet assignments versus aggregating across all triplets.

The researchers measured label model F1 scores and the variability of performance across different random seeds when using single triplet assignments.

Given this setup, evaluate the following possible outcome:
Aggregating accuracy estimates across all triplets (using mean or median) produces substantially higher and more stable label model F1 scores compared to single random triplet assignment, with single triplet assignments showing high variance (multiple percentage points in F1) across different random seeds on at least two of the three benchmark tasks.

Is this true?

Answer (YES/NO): YES